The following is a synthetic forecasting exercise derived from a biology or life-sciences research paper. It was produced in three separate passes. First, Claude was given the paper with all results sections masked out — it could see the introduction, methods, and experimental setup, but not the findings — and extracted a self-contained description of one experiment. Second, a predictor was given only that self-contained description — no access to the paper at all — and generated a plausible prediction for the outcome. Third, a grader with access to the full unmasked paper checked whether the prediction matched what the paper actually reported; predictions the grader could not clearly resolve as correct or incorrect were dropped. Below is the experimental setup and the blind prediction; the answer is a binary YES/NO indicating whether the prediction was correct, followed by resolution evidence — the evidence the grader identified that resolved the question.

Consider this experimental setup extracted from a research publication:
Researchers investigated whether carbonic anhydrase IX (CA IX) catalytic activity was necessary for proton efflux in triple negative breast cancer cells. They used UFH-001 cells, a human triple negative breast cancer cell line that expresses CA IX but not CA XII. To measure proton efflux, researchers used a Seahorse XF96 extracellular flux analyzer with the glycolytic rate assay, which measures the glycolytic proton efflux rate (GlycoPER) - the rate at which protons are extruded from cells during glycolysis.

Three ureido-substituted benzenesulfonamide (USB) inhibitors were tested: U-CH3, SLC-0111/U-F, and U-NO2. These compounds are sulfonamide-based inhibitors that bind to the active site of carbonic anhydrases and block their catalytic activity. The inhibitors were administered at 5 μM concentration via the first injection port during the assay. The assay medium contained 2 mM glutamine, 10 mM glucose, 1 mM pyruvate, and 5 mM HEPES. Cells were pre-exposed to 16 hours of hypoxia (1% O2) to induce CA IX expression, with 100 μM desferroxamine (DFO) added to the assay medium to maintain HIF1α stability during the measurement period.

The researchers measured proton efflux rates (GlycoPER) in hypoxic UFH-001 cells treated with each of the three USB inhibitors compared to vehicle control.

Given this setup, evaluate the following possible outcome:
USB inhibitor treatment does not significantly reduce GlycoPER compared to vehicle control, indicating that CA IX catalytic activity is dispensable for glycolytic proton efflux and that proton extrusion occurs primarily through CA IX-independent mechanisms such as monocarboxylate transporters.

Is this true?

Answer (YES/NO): NO